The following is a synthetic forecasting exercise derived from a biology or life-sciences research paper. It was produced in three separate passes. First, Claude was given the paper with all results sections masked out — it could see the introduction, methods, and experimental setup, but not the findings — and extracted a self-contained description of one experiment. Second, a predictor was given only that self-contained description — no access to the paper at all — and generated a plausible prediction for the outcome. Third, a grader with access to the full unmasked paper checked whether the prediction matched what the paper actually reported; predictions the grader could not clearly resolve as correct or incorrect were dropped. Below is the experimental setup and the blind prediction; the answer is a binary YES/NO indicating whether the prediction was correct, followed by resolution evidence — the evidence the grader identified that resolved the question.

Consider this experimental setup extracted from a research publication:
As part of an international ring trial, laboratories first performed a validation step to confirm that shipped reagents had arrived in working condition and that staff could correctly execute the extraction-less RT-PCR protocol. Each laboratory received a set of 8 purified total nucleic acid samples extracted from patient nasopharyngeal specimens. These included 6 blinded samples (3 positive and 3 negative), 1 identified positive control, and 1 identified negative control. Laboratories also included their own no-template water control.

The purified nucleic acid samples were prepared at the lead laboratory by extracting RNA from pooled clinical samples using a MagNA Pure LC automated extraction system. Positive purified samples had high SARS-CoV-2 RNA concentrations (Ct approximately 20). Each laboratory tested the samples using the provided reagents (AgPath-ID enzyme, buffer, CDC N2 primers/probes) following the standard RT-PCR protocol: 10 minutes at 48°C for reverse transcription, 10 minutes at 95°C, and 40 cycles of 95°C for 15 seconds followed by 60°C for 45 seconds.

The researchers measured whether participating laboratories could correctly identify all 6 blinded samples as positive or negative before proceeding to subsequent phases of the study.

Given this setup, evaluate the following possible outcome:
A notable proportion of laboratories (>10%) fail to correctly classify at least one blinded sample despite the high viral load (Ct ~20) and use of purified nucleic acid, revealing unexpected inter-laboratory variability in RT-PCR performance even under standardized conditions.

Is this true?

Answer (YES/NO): NO